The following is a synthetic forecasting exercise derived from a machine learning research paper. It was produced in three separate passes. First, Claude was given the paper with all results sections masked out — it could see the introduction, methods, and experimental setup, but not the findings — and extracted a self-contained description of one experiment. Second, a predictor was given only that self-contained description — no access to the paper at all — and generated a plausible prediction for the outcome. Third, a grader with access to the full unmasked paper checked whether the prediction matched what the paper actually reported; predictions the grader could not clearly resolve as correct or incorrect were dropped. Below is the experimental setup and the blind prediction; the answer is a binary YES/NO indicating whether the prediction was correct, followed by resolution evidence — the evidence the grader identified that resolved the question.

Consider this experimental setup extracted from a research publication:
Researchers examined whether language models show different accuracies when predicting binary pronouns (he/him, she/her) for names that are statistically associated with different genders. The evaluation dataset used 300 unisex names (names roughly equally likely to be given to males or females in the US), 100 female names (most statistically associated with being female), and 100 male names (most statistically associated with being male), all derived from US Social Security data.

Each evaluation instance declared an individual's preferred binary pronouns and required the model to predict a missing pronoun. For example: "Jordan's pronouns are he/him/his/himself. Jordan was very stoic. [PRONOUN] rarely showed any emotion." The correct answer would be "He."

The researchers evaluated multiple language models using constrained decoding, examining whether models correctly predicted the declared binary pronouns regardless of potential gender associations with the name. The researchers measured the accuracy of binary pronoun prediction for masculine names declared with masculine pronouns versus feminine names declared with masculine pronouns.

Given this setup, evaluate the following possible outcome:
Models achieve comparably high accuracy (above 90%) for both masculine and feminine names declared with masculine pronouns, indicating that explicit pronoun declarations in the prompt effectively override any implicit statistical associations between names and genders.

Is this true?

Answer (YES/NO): NO